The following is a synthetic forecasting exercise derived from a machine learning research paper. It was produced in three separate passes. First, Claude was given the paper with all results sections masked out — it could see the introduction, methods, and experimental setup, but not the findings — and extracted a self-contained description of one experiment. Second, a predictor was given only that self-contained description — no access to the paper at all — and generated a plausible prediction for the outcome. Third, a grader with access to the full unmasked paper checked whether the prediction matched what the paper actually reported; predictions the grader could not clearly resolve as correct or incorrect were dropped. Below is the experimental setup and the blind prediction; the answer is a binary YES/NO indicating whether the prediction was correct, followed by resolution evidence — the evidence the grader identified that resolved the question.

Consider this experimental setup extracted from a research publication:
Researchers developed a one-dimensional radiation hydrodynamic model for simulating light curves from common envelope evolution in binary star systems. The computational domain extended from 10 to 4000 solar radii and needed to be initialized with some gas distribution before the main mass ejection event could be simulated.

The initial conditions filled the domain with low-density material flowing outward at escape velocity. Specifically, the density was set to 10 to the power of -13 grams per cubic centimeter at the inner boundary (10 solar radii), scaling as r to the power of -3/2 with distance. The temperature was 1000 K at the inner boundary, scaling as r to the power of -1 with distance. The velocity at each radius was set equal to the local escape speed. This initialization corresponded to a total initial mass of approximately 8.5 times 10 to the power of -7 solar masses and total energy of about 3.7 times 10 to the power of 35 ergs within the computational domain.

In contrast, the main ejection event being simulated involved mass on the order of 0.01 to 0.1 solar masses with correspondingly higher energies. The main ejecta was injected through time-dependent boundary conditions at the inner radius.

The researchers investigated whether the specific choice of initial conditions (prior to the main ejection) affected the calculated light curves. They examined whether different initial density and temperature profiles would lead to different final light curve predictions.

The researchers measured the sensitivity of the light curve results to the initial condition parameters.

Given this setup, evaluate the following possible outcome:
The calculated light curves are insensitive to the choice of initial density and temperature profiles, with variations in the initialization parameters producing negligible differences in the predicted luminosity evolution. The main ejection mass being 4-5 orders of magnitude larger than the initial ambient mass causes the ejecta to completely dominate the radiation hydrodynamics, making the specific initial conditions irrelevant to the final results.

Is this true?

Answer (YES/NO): YES